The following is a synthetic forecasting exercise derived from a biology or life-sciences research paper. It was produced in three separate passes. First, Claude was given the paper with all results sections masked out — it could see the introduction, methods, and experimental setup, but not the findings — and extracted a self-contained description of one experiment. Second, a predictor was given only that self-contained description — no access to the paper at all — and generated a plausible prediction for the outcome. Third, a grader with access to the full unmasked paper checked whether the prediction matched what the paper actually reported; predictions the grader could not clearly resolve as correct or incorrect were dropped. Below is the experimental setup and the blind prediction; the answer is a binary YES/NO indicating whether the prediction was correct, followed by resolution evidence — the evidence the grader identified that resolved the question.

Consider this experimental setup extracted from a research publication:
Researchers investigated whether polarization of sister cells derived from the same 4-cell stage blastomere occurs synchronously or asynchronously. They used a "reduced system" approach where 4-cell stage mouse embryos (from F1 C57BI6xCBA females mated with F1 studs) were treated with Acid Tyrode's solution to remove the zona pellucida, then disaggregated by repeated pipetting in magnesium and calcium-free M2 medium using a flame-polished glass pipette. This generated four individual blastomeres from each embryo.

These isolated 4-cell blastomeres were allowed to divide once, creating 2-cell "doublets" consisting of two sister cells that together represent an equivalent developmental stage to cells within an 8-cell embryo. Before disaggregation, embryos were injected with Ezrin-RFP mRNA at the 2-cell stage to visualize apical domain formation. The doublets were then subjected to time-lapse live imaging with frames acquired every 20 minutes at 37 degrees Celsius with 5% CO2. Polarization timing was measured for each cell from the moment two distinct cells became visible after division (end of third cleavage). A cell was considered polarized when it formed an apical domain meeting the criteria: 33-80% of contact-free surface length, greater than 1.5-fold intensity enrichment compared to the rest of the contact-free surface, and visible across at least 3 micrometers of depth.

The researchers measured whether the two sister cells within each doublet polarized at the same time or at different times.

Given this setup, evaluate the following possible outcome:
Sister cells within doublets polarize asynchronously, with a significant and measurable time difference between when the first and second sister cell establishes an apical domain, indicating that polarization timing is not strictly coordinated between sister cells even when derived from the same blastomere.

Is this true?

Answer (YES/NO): NO